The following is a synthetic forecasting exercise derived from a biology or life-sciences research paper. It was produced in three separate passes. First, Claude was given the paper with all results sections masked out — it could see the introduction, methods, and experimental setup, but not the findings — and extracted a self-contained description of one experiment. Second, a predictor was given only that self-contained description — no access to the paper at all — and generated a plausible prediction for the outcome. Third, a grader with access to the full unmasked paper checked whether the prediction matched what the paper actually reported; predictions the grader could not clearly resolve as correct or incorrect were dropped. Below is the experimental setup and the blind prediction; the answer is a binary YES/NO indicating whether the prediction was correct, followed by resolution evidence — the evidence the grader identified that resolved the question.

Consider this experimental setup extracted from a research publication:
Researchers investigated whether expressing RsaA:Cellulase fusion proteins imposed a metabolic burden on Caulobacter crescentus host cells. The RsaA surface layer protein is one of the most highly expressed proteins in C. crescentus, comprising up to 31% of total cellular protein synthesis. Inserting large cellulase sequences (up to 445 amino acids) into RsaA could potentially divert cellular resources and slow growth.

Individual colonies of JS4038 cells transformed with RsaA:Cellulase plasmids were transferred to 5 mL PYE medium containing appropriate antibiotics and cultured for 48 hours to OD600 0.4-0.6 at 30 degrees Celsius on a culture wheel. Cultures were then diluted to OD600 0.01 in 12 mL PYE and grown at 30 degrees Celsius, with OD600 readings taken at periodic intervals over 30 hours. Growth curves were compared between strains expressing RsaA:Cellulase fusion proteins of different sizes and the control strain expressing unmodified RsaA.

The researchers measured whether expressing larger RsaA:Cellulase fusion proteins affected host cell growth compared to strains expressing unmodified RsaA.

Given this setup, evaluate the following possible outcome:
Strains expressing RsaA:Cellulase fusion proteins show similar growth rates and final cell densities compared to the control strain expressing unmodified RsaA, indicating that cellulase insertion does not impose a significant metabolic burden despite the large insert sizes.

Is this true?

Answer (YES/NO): NO